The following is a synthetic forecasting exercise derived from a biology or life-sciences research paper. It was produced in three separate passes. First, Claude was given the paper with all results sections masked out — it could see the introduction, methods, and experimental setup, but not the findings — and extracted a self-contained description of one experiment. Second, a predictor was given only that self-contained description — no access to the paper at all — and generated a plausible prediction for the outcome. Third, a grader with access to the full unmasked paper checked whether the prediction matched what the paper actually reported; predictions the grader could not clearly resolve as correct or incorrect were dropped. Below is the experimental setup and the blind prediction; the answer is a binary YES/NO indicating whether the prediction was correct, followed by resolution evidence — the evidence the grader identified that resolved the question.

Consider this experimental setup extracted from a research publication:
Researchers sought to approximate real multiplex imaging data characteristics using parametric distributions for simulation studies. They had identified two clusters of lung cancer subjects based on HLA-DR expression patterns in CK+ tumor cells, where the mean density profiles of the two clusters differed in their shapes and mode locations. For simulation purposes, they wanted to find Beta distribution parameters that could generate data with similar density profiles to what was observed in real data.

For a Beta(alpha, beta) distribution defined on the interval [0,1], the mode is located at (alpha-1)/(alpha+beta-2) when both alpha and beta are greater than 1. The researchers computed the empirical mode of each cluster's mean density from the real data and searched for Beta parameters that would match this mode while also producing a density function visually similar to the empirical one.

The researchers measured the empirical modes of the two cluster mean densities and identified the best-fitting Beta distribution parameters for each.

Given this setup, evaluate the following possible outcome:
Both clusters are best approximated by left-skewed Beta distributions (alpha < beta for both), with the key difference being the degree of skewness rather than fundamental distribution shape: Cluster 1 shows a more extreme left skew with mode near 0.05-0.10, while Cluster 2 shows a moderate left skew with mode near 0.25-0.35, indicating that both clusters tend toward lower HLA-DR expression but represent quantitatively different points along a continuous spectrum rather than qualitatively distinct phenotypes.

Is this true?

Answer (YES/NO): NO